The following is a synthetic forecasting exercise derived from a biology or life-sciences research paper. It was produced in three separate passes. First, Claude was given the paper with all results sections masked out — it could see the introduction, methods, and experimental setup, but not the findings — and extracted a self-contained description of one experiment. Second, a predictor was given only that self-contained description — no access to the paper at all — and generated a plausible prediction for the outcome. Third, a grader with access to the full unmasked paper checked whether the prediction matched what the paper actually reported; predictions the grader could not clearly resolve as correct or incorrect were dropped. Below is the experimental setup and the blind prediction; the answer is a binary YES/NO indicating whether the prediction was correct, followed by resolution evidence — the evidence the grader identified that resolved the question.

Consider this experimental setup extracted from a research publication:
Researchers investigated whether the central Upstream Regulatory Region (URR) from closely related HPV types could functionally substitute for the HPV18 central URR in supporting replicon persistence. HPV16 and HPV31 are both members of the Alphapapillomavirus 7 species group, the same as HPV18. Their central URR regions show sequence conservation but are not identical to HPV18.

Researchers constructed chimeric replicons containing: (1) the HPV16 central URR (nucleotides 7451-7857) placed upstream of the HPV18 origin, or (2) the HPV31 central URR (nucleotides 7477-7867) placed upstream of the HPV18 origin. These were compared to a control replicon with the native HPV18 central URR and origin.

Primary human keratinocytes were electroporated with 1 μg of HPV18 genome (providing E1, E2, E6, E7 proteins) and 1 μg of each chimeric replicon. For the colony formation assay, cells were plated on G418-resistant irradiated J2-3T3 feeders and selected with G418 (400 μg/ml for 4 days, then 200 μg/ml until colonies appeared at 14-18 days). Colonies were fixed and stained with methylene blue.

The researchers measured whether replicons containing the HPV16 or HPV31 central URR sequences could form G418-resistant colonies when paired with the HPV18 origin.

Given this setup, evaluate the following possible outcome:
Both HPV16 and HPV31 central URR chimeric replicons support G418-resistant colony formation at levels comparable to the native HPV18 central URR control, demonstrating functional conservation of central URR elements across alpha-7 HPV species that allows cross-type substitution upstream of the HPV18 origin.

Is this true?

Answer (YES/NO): NO